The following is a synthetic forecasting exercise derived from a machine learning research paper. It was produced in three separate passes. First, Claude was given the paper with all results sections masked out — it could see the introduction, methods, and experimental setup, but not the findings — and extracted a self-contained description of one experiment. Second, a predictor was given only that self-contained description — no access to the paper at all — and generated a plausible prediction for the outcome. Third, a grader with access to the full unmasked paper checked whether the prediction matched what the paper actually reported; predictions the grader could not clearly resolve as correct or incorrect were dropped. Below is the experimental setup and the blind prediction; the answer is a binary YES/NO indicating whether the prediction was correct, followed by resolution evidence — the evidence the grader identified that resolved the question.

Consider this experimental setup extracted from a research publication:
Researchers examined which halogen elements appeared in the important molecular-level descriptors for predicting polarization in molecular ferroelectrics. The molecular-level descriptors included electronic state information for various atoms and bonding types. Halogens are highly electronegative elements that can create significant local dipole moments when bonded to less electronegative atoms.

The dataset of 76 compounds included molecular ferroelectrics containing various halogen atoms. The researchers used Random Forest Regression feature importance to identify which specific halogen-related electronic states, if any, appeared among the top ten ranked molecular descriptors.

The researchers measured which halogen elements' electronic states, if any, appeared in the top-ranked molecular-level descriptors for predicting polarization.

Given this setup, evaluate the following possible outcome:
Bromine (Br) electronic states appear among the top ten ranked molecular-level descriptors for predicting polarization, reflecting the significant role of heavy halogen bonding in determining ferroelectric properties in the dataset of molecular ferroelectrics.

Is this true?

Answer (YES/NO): NO